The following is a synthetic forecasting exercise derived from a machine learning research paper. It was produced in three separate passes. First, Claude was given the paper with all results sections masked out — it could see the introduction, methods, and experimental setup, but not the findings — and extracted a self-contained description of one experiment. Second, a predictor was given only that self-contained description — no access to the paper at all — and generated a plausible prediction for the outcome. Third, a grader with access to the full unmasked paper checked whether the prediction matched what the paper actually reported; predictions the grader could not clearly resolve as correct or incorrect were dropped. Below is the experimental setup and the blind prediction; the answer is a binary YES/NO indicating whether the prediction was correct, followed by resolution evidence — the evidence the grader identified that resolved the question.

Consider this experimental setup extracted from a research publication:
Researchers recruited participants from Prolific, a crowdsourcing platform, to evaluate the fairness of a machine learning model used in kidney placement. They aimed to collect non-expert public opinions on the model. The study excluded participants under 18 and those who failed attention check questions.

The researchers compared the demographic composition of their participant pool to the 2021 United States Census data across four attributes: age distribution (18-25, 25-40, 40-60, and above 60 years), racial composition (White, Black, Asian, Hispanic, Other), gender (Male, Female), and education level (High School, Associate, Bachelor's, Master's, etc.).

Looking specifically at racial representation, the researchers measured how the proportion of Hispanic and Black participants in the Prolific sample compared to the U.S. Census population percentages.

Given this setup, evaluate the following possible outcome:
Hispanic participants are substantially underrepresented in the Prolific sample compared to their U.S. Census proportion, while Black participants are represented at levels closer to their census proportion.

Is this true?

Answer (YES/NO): NO